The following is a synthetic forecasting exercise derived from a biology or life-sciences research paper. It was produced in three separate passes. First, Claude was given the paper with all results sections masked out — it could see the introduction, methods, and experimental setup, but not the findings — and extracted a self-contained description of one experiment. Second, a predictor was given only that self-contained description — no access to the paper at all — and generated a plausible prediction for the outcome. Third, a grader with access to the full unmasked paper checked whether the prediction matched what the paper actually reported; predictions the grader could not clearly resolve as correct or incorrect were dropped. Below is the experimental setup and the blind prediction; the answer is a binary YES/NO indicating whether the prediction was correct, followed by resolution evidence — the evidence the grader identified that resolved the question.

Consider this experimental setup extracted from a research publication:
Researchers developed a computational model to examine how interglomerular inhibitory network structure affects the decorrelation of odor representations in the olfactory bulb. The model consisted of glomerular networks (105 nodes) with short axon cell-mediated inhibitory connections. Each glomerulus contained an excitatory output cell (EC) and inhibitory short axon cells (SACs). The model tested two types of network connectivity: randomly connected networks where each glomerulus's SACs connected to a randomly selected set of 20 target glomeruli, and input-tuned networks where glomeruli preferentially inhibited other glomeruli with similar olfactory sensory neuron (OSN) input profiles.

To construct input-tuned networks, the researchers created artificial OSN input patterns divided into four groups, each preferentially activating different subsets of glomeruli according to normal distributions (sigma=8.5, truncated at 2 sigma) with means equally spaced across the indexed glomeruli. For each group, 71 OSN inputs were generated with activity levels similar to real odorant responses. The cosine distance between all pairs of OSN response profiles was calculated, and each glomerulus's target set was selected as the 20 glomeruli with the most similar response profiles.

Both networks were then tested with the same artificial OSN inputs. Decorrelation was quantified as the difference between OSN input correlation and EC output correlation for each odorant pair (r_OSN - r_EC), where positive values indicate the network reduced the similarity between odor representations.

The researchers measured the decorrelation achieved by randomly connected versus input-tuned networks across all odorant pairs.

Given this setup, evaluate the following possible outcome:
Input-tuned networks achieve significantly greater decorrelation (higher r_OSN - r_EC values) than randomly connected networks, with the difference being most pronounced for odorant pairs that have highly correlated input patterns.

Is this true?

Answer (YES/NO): NO